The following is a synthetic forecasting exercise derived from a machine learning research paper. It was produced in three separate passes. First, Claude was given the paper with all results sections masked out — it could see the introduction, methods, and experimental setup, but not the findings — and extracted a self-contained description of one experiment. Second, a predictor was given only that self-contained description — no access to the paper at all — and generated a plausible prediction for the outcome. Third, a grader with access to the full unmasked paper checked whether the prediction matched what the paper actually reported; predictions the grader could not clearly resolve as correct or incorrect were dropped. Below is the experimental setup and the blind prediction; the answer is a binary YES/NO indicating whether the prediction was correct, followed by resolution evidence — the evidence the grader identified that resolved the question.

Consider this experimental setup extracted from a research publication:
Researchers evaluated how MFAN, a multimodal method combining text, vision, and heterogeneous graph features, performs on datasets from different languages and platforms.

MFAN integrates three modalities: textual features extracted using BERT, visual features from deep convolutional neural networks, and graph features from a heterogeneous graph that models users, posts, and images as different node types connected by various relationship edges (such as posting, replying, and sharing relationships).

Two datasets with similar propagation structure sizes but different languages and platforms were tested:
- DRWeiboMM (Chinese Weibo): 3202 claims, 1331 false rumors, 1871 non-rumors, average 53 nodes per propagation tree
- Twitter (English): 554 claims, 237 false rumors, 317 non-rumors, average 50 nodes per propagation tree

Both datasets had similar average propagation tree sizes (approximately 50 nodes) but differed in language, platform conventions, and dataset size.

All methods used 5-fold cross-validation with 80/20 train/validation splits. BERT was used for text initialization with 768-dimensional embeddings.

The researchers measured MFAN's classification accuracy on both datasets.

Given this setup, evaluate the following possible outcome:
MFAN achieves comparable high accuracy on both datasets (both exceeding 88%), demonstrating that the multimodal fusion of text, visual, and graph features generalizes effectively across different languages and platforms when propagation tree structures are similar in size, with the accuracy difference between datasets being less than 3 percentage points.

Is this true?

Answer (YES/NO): NO